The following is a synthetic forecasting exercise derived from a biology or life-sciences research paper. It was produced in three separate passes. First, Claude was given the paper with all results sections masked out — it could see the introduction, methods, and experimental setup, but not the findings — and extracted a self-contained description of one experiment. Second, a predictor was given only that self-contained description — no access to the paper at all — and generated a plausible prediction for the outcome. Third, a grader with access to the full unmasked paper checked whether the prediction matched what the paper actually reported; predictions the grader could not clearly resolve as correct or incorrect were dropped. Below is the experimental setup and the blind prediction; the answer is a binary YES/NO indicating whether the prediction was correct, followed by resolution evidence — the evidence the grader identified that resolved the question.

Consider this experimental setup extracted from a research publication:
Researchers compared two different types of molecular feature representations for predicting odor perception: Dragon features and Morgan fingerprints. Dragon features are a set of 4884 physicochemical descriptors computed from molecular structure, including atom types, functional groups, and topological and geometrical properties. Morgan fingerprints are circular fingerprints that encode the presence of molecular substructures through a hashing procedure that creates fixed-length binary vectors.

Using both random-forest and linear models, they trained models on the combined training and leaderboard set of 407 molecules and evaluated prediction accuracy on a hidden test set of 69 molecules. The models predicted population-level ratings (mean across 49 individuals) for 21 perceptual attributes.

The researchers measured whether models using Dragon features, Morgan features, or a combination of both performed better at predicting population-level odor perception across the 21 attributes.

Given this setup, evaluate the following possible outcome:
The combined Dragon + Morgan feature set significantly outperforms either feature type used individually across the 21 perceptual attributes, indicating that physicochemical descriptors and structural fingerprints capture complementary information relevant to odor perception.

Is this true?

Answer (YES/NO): NO